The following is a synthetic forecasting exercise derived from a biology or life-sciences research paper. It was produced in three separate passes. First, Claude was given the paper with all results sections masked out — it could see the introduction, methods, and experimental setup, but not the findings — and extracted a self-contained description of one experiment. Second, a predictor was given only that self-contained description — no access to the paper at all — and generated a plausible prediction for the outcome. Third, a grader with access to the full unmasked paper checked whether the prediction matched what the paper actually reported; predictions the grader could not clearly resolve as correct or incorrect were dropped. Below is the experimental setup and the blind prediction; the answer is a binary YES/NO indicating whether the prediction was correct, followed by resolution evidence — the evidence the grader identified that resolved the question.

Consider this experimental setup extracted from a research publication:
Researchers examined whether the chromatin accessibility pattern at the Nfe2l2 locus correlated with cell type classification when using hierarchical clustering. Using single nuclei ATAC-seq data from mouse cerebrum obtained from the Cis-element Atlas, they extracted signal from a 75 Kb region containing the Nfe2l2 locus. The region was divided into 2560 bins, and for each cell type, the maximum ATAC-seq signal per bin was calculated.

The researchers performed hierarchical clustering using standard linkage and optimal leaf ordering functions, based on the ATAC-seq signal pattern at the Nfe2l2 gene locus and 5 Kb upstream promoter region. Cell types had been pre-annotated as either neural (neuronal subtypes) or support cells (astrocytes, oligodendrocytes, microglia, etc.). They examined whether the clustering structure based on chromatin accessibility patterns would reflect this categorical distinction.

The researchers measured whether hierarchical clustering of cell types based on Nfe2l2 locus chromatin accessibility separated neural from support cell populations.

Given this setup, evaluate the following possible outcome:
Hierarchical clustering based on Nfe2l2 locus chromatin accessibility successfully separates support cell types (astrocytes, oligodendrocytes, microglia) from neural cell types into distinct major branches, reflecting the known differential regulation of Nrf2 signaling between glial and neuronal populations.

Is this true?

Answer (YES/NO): NO